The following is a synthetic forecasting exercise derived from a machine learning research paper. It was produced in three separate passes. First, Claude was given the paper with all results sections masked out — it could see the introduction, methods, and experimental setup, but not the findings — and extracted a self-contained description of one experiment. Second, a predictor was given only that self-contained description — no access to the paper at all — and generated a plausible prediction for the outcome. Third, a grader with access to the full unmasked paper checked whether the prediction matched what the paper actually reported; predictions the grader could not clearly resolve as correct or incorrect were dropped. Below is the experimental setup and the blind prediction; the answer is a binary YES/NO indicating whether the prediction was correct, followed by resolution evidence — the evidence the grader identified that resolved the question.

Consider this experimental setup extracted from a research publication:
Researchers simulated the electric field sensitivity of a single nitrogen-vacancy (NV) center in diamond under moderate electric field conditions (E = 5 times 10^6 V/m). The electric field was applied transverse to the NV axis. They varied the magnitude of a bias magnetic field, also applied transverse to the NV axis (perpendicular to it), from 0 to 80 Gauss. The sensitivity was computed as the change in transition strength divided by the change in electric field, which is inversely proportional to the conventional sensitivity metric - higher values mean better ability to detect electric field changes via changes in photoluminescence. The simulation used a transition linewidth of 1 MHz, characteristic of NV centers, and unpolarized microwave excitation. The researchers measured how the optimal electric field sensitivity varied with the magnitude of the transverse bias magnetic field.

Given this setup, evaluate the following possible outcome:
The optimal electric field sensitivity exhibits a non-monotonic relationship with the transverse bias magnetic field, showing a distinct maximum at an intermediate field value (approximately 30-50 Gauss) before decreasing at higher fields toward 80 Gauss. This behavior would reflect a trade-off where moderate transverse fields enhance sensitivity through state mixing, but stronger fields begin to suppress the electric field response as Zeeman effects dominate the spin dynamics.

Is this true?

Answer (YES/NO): NO